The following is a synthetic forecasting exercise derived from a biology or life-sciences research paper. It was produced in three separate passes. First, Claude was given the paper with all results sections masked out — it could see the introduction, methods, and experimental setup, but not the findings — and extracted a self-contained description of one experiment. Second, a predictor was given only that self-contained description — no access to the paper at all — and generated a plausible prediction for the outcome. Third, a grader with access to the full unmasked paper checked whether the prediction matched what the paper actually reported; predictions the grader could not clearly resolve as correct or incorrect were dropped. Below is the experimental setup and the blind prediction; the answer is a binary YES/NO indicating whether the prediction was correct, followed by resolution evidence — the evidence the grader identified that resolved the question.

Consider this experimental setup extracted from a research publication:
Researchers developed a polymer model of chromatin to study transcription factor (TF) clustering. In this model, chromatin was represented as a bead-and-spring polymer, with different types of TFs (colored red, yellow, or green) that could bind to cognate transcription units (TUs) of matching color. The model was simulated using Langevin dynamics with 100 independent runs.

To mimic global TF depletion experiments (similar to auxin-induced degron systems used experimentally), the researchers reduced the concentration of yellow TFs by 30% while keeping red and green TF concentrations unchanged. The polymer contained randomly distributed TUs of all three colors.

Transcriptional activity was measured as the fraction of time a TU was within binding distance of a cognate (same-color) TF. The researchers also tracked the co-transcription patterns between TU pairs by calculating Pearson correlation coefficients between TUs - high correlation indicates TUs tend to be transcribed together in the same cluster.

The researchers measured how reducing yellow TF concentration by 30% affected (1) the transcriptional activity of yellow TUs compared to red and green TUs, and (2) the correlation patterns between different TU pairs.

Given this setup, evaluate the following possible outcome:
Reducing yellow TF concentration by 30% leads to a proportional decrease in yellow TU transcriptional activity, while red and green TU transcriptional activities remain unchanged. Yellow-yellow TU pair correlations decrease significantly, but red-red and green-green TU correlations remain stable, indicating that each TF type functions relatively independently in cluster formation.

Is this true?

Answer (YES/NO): NO